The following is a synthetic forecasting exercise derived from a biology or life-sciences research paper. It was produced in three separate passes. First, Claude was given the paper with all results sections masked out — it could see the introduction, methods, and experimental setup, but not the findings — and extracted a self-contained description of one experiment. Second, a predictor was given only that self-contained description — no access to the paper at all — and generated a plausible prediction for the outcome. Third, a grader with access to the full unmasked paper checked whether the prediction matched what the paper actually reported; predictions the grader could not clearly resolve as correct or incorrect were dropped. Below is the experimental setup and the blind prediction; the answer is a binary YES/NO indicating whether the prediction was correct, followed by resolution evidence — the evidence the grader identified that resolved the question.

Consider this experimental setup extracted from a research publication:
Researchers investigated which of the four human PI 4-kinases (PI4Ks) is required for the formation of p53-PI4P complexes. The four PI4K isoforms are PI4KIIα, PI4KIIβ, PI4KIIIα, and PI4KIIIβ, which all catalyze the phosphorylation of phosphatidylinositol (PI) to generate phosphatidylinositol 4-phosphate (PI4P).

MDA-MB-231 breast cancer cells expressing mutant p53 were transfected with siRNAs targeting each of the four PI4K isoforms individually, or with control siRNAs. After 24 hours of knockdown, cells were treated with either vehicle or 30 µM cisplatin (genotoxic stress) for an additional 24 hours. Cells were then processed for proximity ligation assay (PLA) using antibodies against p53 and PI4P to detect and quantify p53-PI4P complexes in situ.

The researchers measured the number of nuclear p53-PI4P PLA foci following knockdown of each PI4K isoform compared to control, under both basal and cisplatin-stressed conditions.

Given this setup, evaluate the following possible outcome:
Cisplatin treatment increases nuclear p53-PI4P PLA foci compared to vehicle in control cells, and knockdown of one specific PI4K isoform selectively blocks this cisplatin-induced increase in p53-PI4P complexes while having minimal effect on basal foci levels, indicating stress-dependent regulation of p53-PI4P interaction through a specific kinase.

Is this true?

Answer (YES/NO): NO